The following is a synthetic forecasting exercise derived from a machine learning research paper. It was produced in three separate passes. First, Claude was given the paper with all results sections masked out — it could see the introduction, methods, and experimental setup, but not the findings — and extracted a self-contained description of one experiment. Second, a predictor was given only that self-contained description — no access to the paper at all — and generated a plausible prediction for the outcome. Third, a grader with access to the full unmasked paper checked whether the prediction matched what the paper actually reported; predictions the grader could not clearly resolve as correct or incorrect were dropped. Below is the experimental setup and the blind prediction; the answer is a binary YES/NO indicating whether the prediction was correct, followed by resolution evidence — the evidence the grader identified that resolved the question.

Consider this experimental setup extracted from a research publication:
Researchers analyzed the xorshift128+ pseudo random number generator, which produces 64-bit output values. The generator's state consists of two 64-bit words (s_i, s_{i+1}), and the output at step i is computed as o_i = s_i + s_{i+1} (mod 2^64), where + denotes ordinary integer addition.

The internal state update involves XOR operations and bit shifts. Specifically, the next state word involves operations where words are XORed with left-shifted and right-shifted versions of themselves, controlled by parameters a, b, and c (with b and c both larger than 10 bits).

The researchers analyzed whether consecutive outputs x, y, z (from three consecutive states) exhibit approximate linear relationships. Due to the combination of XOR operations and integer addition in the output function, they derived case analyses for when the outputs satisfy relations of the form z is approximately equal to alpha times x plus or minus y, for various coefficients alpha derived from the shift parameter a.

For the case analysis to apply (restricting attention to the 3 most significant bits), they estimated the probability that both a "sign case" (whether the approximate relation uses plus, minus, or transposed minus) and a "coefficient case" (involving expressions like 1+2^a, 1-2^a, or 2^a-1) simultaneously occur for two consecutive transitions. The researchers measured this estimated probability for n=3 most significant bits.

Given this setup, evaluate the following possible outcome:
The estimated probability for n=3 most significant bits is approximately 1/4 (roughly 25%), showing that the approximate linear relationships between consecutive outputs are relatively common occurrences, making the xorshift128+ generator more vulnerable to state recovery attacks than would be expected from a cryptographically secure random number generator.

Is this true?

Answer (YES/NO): NO